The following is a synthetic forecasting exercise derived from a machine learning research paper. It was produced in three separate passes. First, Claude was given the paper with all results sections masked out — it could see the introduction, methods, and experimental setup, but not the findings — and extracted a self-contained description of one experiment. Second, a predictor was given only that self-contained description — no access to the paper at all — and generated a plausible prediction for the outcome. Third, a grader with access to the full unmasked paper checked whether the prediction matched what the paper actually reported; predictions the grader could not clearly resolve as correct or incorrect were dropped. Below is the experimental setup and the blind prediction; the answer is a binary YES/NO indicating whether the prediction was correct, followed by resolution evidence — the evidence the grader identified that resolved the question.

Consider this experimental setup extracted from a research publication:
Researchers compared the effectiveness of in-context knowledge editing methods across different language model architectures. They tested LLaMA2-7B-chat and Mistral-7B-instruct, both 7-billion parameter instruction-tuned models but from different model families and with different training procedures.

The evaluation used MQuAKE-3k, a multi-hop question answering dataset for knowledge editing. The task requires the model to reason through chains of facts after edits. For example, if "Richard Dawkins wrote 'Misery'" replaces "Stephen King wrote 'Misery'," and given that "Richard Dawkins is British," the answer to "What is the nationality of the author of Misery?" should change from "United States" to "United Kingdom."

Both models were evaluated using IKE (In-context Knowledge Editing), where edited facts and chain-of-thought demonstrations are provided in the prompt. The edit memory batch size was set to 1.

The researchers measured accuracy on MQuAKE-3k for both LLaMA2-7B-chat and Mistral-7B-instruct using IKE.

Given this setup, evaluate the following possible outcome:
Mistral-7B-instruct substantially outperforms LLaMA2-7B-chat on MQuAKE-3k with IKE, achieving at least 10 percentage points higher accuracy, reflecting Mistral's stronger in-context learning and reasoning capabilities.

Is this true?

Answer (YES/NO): NO